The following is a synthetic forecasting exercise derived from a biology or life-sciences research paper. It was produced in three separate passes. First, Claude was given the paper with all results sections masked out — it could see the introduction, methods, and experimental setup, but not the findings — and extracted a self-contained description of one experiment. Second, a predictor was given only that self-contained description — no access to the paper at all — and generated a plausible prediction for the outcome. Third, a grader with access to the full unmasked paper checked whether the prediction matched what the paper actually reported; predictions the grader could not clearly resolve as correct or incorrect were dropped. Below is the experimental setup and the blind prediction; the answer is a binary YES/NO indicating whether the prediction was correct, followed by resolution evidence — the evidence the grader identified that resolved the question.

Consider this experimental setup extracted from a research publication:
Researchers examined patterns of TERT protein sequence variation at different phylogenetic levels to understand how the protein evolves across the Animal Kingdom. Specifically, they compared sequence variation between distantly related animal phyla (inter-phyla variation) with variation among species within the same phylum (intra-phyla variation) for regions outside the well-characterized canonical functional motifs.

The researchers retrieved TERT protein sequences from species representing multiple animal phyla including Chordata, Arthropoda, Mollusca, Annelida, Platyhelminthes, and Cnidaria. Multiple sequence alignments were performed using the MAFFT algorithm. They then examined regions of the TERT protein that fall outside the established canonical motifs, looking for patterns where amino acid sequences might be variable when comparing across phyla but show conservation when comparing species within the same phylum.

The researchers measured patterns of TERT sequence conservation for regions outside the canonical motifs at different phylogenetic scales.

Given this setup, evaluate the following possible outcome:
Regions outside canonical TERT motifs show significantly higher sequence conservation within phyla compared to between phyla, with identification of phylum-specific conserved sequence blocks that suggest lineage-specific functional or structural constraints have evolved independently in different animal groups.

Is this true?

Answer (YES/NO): YES